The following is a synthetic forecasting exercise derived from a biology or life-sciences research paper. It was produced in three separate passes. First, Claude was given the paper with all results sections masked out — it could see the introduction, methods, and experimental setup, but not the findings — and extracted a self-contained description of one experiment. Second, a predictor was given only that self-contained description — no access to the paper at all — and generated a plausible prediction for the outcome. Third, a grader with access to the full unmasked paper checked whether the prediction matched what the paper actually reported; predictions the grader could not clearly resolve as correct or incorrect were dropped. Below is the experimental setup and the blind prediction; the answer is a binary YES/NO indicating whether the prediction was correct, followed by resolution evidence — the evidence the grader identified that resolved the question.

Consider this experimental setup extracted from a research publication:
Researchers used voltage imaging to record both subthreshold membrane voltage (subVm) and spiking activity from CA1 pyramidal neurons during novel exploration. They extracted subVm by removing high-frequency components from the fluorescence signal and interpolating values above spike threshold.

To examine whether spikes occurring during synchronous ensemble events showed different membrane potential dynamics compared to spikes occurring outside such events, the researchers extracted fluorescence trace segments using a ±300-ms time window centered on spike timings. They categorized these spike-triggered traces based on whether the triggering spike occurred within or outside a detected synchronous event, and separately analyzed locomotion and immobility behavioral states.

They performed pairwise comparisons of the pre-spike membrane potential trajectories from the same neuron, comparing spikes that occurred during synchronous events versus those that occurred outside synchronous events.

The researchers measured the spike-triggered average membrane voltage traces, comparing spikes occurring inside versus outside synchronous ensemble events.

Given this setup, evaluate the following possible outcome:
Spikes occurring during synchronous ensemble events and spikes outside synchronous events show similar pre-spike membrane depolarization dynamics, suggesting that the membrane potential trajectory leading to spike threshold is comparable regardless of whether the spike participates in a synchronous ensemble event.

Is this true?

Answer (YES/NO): NO